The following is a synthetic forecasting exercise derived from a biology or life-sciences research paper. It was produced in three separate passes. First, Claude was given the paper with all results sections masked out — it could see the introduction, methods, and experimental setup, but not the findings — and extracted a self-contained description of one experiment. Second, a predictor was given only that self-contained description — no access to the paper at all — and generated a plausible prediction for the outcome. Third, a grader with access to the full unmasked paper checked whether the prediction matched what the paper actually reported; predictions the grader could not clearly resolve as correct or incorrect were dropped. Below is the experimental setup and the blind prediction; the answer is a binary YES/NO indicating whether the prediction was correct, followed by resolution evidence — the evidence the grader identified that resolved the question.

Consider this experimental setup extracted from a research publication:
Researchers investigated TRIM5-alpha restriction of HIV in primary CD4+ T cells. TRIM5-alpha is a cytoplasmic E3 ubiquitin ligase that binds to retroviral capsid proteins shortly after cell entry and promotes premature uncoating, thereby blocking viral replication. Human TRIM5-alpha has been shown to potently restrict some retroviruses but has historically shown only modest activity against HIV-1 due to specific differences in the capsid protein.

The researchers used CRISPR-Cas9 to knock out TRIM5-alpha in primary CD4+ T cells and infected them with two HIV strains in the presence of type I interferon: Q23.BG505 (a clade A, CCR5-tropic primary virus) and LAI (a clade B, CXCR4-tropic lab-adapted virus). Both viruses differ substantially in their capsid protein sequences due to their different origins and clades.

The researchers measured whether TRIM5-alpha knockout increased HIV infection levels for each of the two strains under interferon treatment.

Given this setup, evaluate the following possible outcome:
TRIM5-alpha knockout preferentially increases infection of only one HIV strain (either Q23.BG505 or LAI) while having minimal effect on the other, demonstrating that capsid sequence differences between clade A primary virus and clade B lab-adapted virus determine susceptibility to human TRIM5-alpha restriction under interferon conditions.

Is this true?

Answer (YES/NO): YES